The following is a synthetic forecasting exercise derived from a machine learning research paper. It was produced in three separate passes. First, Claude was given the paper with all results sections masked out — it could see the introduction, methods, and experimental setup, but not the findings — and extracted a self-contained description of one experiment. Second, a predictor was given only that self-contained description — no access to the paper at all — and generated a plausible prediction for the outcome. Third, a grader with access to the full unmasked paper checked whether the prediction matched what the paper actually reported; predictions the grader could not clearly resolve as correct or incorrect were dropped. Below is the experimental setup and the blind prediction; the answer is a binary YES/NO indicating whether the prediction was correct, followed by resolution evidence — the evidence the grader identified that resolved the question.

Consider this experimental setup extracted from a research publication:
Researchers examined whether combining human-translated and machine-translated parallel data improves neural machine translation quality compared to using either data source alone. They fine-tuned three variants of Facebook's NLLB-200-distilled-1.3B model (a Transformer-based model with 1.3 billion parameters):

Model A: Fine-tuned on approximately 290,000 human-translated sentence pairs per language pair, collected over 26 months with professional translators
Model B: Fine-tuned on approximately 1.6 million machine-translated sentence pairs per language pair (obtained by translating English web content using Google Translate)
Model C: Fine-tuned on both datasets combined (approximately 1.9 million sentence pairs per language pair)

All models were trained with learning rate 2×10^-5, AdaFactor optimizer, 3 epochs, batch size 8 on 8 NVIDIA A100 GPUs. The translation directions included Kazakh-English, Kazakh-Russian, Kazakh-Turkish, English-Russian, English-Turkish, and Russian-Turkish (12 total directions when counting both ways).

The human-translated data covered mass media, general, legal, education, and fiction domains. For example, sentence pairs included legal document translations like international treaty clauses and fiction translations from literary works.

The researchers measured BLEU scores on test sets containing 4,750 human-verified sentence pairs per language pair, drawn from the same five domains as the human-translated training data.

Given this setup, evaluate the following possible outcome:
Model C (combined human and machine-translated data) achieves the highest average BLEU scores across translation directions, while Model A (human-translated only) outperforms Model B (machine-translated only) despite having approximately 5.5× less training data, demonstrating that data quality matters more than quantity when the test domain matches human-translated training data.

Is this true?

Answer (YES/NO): NO